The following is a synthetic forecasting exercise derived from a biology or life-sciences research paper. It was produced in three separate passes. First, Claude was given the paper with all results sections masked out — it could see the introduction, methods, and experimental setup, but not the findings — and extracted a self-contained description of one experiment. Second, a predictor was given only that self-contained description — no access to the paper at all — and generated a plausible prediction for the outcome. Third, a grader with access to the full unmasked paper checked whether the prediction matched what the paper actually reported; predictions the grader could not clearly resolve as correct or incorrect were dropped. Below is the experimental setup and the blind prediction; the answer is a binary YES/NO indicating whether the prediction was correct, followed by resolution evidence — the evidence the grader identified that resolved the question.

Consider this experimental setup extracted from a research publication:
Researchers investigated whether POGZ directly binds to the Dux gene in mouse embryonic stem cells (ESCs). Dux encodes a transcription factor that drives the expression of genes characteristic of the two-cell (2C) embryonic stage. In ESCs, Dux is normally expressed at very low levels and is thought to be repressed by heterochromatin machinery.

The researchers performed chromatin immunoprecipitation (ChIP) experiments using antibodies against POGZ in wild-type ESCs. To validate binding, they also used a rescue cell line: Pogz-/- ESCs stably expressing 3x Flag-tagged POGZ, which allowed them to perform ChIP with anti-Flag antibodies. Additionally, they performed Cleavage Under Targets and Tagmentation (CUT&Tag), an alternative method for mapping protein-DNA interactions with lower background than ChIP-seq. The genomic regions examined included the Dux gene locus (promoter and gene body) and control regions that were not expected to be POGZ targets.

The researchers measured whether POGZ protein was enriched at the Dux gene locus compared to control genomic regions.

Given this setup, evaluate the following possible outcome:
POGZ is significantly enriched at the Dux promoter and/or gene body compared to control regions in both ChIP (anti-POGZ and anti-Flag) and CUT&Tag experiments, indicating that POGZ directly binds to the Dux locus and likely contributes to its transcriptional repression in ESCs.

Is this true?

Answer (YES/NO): YES